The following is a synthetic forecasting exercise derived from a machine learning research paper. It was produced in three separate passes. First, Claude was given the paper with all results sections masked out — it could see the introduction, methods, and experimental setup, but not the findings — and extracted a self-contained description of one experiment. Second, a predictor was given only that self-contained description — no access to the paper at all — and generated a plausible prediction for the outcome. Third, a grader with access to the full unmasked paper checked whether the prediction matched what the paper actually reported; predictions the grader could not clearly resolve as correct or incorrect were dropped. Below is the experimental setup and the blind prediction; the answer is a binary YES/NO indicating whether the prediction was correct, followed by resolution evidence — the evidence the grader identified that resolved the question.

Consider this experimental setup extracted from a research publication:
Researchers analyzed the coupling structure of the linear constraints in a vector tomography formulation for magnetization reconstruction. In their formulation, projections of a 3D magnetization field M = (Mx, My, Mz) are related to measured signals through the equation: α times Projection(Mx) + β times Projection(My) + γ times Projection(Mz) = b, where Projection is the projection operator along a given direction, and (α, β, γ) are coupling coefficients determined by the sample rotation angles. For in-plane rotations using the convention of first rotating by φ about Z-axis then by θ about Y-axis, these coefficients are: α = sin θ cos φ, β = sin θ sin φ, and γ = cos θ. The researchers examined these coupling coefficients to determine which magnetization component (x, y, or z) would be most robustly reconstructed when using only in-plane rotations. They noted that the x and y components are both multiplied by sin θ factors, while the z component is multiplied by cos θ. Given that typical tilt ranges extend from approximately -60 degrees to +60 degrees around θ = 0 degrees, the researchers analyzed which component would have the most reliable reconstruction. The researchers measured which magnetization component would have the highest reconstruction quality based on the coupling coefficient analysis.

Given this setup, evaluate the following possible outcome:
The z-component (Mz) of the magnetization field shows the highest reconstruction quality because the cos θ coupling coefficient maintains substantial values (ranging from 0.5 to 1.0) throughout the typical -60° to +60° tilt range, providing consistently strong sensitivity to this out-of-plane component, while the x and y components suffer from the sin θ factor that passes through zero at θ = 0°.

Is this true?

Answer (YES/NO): YES